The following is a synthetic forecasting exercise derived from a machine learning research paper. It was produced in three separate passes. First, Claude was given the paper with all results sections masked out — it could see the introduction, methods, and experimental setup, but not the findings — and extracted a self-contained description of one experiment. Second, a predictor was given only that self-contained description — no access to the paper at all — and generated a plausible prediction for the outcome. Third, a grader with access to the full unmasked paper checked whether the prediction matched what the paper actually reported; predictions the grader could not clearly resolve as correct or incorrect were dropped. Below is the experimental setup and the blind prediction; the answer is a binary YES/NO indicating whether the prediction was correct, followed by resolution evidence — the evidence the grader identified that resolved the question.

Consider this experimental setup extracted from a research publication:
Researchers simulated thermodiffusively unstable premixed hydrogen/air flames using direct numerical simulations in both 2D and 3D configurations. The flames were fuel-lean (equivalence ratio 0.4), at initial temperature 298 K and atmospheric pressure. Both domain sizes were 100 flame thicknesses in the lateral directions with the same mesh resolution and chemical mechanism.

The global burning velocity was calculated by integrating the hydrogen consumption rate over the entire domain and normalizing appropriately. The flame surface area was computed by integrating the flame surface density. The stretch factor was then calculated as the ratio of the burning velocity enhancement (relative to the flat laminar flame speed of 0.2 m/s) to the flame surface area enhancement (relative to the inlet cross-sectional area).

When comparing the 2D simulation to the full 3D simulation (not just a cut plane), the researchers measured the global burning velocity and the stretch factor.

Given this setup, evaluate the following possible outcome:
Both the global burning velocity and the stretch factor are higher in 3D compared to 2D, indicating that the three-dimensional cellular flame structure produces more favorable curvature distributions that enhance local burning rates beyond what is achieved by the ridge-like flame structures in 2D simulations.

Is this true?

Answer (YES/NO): YES